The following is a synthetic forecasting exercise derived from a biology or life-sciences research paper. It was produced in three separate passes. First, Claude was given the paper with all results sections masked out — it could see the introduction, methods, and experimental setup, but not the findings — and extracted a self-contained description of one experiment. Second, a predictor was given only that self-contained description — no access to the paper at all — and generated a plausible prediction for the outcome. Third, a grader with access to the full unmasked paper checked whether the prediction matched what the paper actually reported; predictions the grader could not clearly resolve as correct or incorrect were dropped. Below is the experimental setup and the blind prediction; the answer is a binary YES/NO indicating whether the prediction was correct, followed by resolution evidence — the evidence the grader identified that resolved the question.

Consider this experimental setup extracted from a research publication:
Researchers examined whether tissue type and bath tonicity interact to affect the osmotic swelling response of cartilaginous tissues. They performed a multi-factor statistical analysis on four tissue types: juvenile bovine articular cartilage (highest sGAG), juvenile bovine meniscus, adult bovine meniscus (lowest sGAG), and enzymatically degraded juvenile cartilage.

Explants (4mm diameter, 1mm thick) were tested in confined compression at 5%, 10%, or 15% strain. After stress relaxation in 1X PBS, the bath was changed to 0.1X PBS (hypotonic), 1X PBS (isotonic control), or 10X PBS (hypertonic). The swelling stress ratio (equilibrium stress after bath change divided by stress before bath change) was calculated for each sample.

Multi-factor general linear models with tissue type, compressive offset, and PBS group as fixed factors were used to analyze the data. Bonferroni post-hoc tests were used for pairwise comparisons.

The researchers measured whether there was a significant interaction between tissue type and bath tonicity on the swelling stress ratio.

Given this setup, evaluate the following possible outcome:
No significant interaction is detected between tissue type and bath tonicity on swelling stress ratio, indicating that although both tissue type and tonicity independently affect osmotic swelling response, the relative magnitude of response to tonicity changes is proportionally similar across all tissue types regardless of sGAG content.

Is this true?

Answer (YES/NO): NO